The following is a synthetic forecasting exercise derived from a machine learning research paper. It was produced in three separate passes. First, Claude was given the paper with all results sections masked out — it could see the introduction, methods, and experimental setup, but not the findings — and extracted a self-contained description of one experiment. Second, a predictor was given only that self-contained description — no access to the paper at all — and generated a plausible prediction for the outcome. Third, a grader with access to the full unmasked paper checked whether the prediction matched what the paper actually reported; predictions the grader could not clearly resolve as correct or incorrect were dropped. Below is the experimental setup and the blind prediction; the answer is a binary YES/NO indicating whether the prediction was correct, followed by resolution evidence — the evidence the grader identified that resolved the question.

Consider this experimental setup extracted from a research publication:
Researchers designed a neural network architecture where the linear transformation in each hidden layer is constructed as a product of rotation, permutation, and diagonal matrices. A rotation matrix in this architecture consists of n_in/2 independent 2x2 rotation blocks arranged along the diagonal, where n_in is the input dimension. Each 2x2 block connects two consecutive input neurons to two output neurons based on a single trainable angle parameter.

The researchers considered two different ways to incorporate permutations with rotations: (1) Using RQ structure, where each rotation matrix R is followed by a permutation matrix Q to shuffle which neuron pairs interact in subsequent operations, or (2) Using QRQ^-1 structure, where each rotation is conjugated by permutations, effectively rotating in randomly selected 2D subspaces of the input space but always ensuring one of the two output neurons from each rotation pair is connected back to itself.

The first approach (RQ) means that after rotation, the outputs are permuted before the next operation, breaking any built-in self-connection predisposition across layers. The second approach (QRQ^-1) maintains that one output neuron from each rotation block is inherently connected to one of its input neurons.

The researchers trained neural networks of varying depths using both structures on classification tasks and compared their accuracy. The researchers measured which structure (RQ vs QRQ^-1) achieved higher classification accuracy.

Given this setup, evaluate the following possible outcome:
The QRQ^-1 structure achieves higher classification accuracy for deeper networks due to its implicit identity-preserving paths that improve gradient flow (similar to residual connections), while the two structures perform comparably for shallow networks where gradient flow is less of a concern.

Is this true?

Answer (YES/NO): NO